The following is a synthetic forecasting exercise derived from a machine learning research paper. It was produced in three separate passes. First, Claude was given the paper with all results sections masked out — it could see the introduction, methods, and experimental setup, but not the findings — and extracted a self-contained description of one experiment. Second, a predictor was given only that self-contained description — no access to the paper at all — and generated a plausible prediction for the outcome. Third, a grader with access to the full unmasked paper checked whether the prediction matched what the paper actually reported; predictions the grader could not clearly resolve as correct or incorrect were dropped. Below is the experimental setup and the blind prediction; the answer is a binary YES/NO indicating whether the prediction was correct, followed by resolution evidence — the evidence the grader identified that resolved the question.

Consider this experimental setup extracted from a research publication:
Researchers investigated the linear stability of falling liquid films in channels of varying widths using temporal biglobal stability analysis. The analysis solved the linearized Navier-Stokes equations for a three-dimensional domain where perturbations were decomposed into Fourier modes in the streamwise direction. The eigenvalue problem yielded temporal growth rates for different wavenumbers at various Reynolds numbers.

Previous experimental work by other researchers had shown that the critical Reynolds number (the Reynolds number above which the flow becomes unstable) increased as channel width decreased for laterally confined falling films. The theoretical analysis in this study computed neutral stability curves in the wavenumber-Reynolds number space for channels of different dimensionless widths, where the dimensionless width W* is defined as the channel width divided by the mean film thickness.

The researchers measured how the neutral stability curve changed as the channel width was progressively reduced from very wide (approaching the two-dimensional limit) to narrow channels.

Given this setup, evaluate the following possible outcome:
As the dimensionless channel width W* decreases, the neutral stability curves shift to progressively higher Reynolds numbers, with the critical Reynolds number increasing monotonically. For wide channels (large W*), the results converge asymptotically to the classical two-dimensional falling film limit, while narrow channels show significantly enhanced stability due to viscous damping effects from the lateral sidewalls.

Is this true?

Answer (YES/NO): NO